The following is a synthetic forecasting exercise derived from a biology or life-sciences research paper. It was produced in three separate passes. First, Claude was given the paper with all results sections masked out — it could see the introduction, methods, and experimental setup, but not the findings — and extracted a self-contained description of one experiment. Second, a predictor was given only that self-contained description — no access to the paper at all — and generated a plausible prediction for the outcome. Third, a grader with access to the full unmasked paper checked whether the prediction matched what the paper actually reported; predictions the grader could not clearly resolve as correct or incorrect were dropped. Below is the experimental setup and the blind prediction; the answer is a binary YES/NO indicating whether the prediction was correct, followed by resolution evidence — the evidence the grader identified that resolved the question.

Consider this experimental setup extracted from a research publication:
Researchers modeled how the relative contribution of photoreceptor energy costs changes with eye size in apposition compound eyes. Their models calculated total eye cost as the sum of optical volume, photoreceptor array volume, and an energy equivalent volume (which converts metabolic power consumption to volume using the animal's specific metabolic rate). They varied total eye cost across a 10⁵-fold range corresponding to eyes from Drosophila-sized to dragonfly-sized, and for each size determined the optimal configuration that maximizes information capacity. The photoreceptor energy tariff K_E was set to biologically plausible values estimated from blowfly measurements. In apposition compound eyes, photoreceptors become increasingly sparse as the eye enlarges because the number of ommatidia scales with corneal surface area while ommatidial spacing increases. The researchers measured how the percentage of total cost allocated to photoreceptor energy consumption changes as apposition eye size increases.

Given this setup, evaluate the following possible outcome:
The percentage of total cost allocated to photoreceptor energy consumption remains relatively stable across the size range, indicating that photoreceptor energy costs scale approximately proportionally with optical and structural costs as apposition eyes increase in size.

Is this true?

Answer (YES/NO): NO